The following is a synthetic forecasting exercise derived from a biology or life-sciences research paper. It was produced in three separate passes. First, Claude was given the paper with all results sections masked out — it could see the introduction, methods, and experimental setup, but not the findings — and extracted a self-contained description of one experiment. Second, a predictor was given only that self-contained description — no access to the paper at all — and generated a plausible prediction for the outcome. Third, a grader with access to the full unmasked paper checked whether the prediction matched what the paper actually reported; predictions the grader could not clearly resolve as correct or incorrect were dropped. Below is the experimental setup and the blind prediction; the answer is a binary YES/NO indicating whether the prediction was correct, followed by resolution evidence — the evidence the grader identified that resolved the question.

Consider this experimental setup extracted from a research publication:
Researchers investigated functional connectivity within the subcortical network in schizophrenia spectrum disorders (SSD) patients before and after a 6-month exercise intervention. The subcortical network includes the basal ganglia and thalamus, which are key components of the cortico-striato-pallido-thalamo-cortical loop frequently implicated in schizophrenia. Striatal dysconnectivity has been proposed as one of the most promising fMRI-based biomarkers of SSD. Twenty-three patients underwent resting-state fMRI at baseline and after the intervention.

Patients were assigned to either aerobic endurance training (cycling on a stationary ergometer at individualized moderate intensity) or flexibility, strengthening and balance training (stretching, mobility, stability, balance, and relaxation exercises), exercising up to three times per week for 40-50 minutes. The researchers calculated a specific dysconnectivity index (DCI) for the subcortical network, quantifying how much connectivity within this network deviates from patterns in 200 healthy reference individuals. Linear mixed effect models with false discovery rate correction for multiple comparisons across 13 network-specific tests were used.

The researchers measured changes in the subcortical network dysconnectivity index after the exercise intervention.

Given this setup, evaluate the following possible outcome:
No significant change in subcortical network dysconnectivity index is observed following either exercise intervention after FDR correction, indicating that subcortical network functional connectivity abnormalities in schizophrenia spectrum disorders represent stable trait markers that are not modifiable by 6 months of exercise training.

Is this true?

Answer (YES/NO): NO